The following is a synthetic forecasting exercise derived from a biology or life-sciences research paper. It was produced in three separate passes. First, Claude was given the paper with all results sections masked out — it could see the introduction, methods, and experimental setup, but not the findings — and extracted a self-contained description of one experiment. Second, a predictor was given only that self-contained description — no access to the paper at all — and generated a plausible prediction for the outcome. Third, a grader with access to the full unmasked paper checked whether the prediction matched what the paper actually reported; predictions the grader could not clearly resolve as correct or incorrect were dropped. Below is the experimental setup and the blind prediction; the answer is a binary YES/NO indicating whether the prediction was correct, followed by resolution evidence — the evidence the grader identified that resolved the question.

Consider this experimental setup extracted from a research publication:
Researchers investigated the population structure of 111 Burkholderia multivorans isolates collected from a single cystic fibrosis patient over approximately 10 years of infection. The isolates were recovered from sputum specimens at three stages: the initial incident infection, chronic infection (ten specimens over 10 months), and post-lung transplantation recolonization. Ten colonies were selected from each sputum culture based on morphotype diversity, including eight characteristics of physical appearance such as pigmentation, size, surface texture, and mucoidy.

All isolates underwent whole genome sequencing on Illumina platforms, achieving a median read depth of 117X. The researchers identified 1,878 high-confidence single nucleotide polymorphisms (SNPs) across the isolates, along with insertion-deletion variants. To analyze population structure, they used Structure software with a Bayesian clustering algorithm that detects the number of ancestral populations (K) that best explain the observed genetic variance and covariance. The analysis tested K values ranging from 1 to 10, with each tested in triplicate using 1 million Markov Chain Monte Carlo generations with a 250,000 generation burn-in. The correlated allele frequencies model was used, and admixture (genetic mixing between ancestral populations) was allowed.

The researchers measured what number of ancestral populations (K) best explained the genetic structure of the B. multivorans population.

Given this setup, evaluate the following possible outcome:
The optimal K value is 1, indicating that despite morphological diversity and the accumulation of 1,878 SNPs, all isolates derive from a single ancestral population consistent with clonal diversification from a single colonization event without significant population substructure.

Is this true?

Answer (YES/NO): NO